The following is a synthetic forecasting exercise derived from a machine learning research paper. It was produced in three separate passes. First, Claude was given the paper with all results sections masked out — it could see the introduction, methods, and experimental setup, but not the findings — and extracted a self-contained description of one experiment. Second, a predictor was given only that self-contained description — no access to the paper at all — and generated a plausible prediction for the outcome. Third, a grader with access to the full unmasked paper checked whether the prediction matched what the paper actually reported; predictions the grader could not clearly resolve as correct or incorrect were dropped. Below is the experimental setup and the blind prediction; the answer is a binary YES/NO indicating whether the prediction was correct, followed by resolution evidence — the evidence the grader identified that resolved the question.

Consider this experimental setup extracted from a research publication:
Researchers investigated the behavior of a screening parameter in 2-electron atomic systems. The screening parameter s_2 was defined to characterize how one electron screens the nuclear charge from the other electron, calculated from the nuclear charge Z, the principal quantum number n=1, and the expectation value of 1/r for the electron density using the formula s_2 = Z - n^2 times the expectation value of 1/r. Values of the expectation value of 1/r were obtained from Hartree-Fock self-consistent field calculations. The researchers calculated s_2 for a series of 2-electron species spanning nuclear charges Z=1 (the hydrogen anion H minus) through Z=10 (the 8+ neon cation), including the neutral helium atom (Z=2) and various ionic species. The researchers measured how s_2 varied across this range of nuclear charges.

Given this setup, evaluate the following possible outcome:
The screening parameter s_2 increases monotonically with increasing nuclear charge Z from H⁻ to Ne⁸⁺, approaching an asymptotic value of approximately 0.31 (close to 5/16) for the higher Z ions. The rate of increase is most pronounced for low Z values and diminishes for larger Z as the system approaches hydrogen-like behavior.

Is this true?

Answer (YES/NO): NO